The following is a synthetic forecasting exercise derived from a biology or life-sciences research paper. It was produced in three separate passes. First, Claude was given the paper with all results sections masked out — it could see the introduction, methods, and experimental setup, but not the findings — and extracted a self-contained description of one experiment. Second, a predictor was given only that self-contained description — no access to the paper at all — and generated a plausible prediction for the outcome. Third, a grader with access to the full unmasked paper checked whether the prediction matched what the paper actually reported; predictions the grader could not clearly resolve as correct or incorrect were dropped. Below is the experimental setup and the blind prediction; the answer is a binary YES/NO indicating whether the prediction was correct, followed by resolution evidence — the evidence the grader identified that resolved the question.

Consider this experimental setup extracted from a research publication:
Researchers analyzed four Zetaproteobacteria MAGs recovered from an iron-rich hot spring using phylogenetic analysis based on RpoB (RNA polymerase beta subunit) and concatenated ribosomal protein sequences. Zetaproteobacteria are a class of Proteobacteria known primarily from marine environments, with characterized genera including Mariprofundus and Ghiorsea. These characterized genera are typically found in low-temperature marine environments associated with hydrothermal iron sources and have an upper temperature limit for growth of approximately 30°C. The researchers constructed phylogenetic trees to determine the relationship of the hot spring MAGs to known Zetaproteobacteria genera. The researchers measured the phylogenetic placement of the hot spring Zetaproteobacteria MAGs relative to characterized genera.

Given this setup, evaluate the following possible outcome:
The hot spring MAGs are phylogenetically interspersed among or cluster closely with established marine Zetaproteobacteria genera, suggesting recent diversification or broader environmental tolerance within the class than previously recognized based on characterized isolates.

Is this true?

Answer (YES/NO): NO